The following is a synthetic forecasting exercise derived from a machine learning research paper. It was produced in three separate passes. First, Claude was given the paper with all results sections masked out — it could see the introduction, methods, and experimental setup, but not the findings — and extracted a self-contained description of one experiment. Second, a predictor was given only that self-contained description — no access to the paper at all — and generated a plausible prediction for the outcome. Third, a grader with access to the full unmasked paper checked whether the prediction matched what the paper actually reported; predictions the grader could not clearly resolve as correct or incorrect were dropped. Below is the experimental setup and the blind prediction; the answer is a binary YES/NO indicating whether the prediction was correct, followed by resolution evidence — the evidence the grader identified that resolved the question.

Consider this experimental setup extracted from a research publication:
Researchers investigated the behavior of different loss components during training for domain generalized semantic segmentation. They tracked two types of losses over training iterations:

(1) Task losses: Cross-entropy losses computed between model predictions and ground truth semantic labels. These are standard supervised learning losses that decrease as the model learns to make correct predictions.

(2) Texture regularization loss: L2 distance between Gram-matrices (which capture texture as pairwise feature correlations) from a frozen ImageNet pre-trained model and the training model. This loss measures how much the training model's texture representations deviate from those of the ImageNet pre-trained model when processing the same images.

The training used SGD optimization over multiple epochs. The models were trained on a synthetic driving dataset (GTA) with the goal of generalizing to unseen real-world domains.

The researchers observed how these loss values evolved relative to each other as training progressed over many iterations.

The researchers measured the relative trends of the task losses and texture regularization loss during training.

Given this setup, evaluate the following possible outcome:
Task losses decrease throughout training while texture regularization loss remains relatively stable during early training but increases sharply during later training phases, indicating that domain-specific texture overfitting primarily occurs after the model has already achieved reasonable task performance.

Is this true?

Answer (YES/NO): NO